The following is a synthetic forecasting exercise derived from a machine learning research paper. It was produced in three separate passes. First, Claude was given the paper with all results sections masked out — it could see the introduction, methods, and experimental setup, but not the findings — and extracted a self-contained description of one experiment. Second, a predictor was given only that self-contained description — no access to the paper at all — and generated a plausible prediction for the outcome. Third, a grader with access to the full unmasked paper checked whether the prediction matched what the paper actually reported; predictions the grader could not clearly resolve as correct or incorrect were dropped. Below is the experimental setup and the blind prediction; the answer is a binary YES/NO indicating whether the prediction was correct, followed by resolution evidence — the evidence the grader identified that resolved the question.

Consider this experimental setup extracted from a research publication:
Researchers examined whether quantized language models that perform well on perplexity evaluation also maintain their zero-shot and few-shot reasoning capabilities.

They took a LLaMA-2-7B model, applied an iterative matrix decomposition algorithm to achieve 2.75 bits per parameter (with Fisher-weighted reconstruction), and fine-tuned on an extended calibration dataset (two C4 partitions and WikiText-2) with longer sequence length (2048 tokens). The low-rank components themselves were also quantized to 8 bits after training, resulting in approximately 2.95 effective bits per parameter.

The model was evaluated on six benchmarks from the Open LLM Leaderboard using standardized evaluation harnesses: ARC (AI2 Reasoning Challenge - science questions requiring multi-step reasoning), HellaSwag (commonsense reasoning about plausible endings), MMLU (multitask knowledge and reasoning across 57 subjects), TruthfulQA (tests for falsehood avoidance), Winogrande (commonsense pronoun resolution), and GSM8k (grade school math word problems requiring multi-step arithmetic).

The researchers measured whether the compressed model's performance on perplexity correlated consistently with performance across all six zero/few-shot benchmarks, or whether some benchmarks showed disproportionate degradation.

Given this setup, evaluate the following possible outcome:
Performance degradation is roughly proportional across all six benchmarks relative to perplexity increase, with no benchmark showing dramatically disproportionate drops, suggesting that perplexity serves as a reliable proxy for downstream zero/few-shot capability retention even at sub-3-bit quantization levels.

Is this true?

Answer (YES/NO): NO